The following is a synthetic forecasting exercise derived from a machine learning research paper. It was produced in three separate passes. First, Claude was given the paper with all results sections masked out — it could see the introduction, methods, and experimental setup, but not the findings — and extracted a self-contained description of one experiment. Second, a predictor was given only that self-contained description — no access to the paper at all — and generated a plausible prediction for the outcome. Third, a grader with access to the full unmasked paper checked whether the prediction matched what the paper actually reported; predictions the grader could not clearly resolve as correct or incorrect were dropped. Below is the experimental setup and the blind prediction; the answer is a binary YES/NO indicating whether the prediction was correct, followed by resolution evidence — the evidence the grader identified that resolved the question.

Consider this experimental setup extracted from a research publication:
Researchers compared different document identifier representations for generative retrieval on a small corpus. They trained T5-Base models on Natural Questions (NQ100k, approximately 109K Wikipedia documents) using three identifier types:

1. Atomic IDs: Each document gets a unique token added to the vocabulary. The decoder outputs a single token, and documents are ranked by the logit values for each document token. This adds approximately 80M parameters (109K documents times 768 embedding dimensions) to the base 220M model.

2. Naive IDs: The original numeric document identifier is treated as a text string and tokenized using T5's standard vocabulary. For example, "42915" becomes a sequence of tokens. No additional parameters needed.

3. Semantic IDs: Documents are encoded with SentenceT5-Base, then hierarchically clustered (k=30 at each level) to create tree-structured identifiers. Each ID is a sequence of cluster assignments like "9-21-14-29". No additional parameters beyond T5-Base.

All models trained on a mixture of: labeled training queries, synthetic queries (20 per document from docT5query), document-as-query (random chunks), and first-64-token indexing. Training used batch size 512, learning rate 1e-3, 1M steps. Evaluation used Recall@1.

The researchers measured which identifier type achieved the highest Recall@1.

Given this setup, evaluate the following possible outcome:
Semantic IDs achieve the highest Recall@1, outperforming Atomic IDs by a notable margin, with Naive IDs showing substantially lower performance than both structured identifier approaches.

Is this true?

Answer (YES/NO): NO